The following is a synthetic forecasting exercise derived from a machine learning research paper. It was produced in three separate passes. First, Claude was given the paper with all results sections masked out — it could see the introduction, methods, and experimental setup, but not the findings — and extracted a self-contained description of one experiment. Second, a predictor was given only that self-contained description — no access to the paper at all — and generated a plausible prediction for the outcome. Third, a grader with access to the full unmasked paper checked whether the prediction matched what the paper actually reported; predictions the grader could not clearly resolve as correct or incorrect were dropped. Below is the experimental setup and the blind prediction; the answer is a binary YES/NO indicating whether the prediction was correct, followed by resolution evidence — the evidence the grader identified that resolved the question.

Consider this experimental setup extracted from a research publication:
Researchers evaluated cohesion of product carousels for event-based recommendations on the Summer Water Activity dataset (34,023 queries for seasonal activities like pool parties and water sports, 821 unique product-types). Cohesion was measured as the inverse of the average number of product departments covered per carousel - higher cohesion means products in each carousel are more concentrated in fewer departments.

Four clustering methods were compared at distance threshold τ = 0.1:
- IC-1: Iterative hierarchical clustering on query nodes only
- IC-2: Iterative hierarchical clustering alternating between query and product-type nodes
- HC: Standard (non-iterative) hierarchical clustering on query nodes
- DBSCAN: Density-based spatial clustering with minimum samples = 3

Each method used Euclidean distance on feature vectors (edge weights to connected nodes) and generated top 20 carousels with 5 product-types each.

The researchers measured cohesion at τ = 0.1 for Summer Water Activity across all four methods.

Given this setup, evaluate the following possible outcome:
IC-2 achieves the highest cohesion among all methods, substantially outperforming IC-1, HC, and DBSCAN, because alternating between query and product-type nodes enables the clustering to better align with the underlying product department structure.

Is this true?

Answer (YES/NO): NO